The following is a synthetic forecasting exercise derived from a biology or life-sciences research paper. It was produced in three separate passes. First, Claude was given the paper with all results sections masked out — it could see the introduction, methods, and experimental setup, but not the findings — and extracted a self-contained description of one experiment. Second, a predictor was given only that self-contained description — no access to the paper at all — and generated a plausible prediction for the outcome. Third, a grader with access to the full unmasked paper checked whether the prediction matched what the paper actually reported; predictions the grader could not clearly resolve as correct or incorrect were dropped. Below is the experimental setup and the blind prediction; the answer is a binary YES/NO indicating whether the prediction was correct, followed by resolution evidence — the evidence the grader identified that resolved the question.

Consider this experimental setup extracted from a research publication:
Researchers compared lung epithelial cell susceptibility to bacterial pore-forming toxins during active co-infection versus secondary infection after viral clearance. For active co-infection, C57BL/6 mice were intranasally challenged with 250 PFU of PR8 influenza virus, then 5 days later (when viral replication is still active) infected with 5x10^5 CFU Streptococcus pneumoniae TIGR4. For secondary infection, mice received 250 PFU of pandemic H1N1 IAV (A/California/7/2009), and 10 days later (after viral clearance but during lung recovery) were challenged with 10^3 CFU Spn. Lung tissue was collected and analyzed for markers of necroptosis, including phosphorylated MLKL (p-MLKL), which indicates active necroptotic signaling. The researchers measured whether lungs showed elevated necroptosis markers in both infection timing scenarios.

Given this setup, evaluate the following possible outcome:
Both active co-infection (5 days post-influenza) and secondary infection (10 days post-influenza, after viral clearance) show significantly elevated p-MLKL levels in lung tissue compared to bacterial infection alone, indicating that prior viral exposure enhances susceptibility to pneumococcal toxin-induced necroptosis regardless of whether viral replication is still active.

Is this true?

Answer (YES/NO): YES